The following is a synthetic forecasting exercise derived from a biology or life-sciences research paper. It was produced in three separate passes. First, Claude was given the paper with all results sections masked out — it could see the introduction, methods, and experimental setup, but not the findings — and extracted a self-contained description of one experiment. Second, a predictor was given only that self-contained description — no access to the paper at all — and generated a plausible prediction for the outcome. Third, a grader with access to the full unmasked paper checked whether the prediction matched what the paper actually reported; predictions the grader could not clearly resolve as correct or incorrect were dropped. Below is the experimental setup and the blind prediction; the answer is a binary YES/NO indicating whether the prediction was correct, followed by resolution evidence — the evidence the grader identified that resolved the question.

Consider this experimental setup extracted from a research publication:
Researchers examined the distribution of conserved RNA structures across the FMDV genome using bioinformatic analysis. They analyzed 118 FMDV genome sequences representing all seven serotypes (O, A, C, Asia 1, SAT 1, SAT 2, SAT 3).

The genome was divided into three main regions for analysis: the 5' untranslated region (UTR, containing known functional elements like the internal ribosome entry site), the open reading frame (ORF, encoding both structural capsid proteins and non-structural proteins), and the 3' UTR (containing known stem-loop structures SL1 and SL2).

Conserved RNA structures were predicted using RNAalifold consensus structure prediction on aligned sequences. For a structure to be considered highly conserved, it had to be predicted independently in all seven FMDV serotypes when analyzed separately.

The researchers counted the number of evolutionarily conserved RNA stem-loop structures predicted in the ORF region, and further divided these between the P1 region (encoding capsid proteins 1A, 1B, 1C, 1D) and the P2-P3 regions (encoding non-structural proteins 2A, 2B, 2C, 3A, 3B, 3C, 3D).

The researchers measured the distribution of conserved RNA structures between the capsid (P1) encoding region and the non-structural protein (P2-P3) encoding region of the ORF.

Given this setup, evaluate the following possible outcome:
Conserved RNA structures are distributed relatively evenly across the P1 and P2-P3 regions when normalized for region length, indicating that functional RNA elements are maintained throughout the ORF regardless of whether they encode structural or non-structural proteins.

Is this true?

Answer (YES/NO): NO